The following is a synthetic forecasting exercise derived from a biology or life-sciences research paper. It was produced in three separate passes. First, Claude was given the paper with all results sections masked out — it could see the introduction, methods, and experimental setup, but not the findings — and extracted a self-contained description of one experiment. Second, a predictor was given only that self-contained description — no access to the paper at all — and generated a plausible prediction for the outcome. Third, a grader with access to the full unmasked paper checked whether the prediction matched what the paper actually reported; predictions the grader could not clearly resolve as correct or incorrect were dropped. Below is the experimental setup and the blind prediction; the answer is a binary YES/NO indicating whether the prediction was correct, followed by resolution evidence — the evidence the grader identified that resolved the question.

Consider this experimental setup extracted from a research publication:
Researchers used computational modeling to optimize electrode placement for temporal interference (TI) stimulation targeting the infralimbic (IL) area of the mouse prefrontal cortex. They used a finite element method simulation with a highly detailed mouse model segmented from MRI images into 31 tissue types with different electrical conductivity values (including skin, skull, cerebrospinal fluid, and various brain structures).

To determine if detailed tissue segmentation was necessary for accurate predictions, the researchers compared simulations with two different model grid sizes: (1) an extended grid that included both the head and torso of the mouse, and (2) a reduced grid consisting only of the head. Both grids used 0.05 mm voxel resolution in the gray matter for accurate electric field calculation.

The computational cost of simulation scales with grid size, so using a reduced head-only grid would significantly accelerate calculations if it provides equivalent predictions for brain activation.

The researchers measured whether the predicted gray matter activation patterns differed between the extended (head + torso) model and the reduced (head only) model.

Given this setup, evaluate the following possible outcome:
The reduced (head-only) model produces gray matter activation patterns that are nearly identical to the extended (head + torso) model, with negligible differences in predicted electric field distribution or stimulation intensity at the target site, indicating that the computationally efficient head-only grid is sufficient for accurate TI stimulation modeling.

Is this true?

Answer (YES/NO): YES